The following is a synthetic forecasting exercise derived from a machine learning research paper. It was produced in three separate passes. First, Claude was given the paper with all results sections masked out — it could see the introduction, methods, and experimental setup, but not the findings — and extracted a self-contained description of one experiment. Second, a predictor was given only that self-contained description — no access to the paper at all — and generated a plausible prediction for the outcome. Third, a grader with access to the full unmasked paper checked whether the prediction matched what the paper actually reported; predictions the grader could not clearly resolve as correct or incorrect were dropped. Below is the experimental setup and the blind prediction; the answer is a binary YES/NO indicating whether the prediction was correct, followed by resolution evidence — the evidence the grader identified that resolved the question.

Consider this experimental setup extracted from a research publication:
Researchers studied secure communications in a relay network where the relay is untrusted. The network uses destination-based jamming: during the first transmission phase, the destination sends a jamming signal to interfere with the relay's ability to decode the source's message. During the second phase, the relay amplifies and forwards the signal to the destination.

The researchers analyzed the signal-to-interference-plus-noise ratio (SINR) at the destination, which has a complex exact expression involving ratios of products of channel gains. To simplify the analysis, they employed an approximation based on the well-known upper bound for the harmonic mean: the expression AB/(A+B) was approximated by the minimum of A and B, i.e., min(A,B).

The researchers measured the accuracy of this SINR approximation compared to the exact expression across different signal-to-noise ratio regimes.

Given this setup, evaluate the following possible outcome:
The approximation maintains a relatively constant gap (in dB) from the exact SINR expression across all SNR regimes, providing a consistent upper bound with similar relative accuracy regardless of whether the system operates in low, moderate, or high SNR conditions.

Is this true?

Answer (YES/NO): NO